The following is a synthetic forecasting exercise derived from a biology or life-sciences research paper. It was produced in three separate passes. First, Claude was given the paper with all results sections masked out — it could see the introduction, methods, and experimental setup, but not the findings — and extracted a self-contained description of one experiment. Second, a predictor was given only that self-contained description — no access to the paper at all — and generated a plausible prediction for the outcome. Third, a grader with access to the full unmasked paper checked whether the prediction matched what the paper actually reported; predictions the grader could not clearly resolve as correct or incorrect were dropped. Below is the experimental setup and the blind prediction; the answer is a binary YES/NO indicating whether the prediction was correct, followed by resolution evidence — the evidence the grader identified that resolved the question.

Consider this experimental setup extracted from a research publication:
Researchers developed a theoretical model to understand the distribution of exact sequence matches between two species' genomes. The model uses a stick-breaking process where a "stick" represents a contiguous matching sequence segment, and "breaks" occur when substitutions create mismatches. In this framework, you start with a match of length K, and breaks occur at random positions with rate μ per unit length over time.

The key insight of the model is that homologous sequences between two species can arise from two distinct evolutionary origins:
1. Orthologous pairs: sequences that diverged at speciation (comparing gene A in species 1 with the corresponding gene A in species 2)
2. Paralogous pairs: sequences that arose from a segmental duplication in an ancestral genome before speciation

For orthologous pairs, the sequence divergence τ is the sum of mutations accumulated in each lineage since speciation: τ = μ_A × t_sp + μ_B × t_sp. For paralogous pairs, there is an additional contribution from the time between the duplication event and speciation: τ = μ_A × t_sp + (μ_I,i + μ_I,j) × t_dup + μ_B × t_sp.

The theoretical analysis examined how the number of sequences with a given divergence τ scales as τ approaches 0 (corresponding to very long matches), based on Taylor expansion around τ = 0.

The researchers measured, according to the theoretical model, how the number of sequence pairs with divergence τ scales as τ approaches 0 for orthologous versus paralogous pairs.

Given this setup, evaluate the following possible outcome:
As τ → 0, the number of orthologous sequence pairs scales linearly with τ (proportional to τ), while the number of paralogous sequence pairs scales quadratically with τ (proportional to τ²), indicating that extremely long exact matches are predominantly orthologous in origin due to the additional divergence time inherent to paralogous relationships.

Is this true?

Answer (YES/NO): NO